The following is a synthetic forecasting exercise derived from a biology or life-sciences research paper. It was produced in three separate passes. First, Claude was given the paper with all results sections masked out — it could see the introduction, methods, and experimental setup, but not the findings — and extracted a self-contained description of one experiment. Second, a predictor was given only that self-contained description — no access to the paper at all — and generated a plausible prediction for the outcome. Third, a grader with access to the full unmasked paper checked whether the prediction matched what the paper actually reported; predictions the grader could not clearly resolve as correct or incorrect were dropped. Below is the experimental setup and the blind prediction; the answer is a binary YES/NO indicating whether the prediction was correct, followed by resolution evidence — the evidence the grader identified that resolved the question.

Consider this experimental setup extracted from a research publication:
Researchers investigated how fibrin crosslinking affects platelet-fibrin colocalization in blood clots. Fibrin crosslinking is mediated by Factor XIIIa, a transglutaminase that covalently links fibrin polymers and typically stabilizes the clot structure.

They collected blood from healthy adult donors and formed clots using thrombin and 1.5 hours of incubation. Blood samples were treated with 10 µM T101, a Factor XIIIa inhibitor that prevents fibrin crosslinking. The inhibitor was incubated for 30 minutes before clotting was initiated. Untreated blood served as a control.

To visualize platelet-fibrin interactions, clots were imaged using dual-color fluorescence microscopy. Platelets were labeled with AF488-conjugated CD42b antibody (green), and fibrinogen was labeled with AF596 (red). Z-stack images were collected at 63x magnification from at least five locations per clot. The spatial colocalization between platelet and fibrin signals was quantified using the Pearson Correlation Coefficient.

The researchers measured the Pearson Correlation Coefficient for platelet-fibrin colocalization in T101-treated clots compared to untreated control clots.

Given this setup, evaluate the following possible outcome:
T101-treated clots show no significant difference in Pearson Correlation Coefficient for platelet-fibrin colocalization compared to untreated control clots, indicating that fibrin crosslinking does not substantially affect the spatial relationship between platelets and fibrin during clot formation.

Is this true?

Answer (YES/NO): YES